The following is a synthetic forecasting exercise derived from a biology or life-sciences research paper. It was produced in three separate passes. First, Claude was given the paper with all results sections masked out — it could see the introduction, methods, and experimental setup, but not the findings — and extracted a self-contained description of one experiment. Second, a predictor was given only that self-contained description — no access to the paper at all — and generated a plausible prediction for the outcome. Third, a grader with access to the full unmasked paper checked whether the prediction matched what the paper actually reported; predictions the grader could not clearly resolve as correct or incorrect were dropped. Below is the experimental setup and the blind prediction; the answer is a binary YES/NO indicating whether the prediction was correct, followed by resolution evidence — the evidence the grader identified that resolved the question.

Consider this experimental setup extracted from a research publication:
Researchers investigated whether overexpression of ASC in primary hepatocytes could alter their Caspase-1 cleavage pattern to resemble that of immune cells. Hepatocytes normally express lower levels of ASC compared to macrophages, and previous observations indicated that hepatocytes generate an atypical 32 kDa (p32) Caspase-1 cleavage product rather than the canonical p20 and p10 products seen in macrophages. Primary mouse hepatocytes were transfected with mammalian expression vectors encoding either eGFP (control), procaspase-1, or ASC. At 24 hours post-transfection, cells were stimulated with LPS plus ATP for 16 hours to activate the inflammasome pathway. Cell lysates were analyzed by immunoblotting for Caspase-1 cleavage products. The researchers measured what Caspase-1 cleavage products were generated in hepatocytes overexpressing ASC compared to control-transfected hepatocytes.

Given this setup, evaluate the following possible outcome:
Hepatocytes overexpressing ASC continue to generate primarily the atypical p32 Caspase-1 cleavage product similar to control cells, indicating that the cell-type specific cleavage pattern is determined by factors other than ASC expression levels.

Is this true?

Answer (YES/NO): NO